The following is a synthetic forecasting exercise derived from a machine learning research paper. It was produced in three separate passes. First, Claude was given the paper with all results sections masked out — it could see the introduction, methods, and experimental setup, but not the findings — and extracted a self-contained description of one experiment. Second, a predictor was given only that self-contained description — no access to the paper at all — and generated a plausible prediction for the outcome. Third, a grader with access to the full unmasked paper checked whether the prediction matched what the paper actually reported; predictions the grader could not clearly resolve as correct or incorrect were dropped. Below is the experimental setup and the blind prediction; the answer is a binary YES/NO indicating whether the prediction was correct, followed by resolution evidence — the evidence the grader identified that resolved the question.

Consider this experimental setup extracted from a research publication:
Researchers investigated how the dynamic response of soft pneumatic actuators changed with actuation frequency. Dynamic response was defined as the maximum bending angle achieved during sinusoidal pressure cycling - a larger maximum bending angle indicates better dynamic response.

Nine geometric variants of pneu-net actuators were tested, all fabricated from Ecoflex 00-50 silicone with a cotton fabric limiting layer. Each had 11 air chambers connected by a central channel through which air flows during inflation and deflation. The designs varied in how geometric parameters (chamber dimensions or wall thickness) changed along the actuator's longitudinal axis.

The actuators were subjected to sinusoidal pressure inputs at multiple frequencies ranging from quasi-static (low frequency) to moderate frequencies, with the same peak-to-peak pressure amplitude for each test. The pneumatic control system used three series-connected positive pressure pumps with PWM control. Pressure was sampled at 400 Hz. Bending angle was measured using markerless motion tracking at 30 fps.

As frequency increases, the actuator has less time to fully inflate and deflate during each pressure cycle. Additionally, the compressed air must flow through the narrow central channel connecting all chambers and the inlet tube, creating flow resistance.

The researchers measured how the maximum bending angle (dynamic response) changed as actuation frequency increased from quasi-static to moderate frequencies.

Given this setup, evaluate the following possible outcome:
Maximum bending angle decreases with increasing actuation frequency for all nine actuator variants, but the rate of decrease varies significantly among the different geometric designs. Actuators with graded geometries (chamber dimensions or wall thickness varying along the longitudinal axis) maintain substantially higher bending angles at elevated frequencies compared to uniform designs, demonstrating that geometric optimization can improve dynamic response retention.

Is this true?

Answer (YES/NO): YES